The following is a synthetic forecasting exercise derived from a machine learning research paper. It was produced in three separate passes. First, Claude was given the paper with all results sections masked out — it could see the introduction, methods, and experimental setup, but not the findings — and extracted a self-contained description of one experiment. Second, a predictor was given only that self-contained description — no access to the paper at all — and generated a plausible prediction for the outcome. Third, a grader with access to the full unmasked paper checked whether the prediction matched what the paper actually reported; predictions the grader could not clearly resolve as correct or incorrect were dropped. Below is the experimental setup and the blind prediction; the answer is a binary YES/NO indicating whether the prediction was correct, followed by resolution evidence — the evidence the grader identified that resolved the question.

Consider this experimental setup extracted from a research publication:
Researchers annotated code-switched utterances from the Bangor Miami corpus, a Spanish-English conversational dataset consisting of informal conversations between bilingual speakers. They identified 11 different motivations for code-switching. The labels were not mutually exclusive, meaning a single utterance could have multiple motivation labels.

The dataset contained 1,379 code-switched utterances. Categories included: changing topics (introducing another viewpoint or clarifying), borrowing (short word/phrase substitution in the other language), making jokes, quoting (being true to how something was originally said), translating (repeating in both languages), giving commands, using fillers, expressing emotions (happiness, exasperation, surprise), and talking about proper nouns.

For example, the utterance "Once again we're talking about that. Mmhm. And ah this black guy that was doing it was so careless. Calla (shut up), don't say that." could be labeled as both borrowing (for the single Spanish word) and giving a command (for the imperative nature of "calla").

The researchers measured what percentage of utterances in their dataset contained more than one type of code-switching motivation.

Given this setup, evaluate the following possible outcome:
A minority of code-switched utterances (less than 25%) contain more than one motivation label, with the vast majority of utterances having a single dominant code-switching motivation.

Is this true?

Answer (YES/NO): NO